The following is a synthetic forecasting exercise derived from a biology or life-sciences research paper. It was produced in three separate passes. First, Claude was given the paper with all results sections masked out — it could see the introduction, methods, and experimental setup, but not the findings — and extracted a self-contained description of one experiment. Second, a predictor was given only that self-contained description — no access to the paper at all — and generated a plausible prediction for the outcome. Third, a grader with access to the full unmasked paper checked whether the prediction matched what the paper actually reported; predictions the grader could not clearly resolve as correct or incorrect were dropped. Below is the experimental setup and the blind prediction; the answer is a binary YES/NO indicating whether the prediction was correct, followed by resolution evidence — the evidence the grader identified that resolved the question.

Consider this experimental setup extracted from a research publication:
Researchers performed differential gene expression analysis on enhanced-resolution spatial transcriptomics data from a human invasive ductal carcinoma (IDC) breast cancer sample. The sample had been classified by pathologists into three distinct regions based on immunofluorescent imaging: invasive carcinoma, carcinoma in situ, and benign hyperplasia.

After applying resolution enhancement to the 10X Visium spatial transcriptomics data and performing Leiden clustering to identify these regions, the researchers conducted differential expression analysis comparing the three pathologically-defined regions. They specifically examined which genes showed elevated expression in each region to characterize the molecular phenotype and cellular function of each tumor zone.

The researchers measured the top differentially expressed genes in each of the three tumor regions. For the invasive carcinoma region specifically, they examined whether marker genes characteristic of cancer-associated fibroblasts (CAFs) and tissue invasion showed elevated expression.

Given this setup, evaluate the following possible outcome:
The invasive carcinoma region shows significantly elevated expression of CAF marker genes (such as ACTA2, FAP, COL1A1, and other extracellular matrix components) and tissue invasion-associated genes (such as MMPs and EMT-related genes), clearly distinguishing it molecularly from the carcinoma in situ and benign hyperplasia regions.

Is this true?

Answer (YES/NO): NO